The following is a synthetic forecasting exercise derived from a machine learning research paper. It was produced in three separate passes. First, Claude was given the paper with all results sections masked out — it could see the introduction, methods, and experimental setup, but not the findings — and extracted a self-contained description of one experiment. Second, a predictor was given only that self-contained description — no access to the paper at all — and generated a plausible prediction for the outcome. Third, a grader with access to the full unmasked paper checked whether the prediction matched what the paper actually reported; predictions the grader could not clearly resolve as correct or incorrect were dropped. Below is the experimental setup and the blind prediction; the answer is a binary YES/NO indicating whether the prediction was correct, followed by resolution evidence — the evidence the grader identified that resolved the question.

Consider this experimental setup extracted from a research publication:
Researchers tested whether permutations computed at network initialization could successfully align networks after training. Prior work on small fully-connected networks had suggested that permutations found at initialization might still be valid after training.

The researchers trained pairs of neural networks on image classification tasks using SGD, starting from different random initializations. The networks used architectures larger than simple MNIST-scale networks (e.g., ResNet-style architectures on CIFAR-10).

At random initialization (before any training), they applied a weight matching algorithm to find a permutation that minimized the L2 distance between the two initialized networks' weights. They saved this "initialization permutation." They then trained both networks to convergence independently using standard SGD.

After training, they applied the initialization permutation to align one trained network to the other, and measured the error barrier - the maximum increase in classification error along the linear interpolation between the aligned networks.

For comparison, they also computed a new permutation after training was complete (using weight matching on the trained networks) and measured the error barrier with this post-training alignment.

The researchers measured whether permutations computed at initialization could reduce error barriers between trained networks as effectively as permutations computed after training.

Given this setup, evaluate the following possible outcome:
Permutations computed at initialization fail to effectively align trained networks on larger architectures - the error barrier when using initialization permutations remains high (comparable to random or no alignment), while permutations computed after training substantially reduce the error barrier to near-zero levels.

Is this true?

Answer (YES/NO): YES